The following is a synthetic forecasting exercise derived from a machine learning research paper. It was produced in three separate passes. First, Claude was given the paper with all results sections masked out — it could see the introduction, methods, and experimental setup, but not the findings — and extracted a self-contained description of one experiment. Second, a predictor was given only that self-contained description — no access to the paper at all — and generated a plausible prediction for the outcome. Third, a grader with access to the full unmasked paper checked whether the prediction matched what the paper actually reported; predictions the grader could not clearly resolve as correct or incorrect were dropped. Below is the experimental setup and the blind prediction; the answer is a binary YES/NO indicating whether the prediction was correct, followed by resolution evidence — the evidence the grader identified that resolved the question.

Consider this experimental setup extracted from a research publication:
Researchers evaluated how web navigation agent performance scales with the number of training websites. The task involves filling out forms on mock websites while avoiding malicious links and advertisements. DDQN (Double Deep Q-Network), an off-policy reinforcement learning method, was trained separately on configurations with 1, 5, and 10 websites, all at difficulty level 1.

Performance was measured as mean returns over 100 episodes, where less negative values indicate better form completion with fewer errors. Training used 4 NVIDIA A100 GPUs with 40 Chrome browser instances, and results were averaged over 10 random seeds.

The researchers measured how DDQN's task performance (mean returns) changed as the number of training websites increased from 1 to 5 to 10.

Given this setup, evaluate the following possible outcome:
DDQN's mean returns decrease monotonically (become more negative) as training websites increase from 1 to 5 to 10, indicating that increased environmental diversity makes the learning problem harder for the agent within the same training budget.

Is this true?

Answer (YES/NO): NO